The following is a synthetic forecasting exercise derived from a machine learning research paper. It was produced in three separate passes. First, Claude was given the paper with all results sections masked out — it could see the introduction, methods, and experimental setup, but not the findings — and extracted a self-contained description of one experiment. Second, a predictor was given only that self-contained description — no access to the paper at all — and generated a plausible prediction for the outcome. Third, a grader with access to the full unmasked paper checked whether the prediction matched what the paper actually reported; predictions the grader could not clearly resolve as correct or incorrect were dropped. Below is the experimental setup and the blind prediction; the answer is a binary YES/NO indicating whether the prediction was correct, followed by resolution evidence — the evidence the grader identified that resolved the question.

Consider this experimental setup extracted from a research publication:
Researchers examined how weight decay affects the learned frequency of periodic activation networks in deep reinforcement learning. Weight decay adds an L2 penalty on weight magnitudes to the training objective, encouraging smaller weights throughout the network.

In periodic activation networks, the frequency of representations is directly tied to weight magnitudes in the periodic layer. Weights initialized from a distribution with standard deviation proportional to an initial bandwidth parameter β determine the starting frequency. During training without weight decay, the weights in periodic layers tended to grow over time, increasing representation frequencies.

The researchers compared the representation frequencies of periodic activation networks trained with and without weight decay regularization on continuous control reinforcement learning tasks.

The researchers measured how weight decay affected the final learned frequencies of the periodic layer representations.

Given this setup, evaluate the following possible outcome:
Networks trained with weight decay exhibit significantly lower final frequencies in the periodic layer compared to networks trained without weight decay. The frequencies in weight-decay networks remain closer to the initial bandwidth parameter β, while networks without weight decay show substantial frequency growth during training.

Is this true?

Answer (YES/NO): NO